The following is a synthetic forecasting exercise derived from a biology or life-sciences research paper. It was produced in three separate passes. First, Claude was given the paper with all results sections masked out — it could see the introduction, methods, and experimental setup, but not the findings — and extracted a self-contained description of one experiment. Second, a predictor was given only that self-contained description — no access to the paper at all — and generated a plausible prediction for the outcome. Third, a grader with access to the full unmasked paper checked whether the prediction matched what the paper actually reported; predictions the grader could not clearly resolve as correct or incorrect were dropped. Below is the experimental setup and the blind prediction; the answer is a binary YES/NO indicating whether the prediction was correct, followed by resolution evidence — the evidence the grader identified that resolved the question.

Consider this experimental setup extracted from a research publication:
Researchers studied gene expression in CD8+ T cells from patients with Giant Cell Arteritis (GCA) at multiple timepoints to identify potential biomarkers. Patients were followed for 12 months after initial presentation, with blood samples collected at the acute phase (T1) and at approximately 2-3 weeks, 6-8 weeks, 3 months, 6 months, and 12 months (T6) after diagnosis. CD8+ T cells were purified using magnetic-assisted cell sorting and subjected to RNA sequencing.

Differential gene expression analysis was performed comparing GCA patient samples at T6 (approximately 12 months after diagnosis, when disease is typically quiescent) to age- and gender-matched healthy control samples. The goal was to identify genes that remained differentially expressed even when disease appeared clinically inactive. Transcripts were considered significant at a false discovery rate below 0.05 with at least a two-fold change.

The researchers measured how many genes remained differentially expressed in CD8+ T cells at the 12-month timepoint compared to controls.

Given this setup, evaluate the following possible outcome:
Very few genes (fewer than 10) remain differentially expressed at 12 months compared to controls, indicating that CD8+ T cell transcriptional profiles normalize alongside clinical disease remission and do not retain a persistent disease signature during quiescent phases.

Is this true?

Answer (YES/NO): NO